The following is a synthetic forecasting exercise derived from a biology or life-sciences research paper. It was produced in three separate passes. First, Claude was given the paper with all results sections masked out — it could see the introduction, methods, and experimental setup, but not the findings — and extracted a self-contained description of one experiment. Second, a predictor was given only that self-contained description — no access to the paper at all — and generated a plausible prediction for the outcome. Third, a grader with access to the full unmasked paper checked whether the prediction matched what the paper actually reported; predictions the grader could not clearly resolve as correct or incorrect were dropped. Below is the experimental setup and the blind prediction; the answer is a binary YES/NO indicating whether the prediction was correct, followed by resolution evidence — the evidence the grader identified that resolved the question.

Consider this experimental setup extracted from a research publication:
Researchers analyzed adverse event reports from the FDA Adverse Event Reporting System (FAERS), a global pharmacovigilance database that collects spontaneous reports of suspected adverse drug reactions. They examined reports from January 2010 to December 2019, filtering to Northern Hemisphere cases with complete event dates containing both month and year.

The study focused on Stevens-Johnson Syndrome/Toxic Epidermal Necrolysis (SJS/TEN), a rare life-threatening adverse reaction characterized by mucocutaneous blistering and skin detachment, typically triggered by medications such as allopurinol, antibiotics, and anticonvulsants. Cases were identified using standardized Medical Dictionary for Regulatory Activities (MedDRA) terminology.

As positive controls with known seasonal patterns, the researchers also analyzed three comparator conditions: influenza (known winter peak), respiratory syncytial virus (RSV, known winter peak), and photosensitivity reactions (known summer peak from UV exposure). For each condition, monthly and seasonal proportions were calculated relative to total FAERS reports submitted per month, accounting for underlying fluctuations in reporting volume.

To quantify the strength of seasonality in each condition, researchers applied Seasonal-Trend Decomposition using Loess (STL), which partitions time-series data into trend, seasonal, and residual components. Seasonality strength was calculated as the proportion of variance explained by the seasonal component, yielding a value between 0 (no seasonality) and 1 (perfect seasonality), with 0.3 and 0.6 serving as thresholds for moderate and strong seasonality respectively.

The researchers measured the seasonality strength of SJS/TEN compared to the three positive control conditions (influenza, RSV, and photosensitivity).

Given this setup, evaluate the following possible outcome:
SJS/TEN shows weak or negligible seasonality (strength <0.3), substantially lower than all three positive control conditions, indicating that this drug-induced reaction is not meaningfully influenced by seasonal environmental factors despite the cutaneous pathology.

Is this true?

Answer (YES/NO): YES